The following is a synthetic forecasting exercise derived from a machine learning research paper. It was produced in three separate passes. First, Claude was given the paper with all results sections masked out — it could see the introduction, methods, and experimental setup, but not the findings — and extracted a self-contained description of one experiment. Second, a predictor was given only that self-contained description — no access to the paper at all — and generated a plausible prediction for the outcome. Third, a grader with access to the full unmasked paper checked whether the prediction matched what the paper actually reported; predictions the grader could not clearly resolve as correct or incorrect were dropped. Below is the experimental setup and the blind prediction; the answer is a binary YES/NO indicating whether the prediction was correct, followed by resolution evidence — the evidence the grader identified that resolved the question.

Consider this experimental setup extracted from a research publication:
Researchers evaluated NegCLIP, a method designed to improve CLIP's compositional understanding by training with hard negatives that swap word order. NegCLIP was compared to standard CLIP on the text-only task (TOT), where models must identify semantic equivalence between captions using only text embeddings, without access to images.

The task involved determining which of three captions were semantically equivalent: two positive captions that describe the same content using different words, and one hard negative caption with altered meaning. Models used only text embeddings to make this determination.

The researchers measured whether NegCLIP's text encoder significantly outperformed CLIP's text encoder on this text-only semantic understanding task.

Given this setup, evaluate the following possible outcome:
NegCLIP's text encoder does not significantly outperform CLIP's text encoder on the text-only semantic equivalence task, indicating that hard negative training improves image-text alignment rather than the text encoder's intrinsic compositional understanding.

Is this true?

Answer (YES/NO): NO